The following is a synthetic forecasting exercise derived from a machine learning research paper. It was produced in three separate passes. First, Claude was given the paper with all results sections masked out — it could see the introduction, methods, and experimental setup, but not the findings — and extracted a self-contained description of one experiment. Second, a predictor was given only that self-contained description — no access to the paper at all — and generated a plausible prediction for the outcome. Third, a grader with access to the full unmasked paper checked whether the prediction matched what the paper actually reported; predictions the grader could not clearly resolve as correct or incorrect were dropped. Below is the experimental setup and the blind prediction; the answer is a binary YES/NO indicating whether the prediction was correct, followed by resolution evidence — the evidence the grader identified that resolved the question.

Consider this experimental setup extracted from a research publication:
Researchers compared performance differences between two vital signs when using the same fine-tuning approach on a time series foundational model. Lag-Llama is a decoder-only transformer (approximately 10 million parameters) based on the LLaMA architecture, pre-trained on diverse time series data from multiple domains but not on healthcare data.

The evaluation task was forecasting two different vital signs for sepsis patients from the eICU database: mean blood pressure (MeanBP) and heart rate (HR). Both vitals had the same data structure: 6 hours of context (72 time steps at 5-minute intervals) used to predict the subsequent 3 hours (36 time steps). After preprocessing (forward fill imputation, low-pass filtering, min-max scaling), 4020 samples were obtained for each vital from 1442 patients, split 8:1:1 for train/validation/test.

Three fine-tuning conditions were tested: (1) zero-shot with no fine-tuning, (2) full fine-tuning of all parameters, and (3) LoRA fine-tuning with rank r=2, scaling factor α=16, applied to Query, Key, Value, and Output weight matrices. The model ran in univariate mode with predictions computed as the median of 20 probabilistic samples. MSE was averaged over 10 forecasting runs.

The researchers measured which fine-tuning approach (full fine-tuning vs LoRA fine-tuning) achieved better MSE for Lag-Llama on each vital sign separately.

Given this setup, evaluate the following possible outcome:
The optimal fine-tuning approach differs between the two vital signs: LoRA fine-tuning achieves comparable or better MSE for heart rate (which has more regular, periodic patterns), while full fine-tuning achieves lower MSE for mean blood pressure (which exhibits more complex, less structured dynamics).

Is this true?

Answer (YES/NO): YES